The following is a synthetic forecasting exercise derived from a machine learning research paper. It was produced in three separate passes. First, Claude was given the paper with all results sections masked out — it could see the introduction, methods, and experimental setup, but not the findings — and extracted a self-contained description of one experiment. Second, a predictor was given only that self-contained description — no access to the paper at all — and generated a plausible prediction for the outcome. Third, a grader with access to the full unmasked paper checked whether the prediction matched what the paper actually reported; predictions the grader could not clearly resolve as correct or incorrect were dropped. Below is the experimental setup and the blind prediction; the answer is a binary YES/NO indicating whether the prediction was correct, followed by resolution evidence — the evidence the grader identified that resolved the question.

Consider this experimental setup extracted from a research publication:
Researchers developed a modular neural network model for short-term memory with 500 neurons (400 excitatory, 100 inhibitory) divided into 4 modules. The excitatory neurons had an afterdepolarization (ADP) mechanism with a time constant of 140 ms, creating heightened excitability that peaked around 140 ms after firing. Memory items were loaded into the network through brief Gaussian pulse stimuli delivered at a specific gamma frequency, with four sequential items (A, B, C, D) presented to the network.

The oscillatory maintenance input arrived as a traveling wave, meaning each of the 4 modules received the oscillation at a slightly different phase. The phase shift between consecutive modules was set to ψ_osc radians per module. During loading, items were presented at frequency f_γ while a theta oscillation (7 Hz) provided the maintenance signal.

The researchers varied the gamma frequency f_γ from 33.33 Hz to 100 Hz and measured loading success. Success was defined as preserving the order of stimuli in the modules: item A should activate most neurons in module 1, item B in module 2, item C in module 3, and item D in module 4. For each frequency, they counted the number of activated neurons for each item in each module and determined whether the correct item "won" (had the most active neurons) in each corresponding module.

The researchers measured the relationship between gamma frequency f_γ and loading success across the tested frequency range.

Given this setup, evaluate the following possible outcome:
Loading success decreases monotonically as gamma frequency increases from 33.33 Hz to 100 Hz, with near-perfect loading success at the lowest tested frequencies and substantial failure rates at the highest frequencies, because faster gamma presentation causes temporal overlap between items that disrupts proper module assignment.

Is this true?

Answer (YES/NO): NO